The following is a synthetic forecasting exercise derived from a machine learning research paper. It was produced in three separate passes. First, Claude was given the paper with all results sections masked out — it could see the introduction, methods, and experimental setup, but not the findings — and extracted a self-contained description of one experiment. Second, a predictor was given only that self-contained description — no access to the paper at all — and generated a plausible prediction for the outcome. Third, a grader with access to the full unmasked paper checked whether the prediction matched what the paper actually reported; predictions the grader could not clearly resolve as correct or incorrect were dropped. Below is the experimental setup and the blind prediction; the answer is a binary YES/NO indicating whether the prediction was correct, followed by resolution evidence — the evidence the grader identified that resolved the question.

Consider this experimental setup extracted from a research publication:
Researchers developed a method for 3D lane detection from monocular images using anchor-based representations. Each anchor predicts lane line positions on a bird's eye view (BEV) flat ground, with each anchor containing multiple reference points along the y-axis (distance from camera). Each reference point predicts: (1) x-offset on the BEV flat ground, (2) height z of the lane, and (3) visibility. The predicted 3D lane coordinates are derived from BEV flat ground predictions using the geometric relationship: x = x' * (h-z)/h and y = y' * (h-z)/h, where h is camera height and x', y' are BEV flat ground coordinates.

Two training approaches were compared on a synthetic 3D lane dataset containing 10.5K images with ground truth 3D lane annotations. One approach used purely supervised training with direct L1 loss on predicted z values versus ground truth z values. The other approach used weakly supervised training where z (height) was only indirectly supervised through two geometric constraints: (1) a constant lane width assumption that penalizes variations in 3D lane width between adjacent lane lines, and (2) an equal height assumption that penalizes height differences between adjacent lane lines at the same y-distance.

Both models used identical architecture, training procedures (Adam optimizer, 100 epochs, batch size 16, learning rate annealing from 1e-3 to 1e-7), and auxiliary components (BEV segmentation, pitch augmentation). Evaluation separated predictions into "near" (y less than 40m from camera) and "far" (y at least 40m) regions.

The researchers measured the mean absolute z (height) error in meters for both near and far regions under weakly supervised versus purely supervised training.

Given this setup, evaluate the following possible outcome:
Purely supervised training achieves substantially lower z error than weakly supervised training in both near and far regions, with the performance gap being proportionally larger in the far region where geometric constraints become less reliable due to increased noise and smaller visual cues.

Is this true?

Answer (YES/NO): NO